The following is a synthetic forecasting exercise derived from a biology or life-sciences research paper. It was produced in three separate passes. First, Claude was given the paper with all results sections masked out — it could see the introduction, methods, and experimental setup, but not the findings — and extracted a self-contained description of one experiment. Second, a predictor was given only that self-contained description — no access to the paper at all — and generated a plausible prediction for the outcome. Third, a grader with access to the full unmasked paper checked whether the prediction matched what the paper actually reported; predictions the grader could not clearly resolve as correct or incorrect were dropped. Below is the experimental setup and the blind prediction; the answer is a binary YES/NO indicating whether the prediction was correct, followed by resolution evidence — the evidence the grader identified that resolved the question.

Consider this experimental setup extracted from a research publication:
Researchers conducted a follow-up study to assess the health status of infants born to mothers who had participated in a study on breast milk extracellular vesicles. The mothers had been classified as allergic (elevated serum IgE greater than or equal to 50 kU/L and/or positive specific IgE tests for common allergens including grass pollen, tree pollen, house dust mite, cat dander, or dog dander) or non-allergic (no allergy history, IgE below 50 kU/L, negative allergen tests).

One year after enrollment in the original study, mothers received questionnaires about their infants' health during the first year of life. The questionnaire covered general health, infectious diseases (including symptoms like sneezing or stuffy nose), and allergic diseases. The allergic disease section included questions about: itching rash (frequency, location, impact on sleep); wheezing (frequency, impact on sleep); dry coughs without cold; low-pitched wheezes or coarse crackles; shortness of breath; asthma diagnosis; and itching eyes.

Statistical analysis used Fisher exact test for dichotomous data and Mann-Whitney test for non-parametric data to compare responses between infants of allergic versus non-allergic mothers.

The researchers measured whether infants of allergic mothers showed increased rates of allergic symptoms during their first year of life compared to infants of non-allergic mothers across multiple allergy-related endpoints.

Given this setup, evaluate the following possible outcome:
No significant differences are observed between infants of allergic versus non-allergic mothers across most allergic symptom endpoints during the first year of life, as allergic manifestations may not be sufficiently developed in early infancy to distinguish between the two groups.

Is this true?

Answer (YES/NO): YES